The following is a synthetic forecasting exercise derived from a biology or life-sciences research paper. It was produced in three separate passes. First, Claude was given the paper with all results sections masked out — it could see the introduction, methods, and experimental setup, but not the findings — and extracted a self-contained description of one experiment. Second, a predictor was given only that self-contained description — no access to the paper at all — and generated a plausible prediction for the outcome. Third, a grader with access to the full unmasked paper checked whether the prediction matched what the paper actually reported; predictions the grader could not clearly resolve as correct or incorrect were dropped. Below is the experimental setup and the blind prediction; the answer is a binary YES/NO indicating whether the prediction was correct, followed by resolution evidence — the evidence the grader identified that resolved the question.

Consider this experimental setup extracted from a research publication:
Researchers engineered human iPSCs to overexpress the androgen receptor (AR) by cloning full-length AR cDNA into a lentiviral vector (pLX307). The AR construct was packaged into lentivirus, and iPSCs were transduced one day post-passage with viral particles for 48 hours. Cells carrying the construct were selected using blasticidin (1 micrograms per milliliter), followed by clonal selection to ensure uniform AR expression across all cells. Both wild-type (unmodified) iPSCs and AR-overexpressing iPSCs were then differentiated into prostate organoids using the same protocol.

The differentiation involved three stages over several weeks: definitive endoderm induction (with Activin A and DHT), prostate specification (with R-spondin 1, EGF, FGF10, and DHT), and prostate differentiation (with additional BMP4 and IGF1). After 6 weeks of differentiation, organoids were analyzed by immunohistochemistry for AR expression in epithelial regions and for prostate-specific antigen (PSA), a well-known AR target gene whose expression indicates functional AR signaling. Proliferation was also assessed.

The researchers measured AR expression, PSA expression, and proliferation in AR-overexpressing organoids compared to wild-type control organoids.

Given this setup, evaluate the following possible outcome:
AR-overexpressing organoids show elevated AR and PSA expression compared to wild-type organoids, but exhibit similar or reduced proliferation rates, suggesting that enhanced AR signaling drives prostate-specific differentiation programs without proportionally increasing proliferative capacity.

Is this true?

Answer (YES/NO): NO